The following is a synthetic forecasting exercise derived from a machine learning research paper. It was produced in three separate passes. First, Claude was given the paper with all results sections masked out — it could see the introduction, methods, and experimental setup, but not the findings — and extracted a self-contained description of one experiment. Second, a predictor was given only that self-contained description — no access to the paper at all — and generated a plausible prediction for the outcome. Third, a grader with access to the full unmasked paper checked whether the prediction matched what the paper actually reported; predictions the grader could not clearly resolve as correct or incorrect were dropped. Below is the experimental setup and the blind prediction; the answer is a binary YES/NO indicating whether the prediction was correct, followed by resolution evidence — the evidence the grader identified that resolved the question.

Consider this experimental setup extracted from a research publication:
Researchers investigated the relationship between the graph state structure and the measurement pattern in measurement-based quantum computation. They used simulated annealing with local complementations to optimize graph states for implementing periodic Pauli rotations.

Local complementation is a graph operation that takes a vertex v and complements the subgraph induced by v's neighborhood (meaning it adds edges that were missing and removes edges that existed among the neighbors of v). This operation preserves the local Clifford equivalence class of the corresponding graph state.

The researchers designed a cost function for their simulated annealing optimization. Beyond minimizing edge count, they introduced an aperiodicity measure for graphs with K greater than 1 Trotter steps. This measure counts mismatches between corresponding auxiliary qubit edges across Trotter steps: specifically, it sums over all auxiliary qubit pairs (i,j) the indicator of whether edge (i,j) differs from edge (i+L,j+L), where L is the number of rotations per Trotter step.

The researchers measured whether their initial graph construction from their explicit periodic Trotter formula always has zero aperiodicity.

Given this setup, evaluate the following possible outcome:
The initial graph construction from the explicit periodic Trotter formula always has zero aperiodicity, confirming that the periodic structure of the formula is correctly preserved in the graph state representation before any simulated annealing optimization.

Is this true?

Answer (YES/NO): YES